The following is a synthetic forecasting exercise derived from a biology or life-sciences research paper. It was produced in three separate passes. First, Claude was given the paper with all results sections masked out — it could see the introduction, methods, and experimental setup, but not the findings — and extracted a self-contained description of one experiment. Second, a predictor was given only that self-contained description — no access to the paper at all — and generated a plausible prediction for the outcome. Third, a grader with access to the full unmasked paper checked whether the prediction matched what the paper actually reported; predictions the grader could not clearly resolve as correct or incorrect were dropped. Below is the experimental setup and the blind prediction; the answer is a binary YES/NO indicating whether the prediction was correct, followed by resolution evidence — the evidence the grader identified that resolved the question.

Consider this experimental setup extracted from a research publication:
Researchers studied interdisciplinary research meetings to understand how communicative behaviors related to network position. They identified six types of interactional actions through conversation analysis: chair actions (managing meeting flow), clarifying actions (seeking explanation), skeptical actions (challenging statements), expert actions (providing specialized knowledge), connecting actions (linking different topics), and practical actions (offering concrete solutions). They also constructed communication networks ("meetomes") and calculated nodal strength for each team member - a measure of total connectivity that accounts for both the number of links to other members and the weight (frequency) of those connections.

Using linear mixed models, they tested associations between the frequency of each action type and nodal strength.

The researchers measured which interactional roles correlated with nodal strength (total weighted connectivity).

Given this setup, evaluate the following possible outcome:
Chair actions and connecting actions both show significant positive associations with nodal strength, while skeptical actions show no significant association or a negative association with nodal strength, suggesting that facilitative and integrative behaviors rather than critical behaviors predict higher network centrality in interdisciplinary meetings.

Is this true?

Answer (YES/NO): YES